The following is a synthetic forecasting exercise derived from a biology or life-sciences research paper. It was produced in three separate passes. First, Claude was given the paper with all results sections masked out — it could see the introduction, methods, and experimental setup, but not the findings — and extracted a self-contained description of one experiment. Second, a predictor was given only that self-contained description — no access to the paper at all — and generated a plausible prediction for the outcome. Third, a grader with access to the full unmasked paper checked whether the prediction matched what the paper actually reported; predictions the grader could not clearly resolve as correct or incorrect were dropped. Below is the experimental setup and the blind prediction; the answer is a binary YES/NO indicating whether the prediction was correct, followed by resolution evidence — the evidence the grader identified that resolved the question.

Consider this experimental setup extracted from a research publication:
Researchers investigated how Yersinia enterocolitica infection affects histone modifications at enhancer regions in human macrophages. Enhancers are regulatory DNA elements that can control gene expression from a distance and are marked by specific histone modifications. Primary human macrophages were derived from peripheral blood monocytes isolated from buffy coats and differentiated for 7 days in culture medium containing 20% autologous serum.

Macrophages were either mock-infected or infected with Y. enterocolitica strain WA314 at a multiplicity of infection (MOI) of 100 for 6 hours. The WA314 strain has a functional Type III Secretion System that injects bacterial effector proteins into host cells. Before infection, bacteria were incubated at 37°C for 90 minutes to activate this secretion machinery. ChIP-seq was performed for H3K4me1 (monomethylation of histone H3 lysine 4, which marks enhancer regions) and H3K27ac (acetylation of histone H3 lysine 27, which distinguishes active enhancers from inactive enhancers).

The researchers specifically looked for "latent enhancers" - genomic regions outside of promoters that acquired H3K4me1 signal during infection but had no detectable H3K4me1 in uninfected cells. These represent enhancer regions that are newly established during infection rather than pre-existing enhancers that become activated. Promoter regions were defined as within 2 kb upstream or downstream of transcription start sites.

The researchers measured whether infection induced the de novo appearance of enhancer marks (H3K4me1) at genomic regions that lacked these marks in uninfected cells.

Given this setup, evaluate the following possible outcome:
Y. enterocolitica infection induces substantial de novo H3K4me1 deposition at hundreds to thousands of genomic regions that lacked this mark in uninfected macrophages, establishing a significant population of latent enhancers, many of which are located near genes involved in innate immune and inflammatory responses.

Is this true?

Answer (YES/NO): NO